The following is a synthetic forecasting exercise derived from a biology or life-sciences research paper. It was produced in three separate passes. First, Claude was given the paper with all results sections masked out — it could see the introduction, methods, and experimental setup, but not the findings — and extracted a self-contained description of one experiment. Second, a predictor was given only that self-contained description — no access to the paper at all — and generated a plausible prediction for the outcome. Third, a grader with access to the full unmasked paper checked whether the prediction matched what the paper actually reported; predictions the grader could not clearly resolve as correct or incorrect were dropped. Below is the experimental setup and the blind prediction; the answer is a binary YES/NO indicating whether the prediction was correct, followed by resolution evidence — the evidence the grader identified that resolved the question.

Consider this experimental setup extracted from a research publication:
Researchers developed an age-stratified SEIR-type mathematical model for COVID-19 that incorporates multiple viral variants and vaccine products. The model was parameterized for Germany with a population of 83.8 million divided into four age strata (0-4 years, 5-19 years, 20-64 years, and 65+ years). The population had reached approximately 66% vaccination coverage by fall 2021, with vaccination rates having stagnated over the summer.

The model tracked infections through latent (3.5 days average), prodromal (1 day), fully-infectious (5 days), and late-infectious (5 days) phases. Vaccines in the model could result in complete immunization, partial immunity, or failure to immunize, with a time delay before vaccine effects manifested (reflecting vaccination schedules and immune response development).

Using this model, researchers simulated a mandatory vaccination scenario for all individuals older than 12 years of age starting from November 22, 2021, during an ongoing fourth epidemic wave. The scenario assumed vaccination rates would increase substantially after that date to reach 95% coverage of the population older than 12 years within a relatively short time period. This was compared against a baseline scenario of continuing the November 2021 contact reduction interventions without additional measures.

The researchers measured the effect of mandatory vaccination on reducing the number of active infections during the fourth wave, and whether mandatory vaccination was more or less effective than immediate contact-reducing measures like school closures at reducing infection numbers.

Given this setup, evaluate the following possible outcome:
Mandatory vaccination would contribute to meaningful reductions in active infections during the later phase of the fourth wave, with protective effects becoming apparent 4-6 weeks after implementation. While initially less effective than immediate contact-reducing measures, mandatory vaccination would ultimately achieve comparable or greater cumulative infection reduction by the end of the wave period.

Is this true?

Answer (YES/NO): NO